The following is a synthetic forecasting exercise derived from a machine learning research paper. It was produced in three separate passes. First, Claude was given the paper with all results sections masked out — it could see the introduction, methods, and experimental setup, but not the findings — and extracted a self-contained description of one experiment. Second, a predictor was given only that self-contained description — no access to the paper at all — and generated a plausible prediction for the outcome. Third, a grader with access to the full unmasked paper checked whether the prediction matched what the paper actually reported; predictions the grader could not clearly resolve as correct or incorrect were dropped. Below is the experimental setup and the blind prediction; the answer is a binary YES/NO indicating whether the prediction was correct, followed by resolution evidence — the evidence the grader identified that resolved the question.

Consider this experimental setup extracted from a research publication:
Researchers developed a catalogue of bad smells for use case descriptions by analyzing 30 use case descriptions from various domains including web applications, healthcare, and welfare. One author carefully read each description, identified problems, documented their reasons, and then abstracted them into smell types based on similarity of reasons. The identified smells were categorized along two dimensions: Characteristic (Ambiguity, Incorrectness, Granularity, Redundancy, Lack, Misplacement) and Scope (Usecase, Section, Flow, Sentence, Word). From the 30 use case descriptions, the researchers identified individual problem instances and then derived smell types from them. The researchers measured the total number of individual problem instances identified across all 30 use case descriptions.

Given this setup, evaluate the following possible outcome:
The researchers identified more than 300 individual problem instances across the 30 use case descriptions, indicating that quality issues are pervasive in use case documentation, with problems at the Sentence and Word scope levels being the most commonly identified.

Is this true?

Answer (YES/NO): NO